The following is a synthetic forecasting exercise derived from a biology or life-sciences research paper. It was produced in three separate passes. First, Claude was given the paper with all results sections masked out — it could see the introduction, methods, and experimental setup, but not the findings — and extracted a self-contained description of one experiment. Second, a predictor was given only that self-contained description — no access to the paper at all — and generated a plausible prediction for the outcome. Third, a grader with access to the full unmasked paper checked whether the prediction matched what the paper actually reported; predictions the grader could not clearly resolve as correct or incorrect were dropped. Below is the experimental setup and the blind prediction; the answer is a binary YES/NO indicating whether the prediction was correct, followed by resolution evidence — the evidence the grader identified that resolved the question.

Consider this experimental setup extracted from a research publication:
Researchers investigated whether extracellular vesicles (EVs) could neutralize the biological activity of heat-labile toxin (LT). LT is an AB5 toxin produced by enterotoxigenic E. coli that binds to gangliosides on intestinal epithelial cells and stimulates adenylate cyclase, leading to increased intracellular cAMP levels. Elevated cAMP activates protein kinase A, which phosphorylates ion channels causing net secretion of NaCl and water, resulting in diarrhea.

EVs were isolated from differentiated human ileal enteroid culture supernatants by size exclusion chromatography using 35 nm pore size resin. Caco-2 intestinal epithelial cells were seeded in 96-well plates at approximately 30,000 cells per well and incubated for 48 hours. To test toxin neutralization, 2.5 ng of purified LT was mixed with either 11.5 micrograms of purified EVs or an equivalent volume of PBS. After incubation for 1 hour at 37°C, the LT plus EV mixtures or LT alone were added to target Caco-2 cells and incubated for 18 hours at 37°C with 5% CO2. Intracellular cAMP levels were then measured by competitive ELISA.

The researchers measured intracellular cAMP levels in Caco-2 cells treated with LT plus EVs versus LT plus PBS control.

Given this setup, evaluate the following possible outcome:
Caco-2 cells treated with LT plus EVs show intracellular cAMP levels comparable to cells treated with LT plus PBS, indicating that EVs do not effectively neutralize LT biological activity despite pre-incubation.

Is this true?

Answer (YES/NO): NO